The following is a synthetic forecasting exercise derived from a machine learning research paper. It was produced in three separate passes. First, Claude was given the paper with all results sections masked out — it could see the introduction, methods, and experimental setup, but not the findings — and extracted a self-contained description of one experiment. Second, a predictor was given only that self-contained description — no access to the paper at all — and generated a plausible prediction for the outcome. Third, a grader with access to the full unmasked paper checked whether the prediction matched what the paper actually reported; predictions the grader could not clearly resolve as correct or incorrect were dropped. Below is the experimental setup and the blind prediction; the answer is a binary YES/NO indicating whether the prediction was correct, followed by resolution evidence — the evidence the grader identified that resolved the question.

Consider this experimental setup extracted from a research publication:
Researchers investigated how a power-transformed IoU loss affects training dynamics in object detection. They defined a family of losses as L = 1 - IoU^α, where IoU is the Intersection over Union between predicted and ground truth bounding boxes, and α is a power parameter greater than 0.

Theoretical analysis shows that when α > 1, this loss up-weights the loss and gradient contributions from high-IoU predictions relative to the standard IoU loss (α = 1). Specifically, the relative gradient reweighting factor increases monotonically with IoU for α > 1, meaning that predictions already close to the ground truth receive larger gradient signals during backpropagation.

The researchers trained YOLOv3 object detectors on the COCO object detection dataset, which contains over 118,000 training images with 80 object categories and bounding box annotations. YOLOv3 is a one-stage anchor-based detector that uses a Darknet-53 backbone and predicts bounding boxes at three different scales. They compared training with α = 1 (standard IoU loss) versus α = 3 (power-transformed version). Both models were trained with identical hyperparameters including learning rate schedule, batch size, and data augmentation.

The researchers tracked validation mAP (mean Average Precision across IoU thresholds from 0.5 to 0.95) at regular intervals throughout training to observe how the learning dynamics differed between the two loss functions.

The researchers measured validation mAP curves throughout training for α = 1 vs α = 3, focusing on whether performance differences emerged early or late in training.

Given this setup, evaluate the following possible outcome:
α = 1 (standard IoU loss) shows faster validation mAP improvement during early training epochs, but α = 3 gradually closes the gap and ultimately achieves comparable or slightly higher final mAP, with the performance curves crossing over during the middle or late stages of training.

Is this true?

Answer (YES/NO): NO